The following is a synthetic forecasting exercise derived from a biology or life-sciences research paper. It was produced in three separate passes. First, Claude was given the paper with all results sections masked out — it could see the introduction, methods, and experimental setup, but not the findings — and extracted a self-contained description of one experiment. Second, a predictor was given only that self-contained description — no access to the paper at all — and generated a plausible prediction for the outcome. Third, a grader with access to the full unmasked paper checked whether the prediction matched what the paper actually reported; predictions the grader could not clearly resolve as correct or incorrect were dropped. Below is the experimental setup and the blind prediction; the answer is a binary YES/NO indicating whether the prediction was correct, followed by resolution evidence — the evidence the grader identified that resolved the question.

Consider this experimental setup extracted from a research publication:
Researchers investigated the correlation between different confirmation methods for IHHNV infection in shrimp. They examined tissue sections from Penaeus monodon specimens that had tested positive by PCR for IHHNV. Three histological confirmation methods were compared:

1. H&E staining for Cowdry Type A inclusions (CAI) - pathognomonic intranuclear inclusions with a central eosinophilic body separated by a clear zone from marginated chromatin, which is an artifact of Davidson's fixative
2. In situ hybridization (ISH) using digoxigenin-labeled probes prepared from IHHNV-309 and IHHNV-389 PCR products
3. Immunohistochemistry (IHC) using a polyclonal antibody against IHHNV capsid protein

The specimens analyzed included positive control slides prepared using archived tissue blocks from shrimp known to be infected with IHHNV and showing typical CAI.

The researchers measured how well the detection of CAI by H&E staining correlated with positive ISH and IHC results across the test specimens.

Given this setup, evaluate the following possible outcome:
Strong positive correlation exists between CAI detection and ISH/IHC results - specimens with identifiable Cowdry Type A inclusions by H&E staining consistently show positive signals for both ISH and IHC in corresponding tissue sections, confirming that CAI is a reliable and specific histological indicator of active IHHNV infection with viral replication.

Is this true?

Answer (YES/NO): YES